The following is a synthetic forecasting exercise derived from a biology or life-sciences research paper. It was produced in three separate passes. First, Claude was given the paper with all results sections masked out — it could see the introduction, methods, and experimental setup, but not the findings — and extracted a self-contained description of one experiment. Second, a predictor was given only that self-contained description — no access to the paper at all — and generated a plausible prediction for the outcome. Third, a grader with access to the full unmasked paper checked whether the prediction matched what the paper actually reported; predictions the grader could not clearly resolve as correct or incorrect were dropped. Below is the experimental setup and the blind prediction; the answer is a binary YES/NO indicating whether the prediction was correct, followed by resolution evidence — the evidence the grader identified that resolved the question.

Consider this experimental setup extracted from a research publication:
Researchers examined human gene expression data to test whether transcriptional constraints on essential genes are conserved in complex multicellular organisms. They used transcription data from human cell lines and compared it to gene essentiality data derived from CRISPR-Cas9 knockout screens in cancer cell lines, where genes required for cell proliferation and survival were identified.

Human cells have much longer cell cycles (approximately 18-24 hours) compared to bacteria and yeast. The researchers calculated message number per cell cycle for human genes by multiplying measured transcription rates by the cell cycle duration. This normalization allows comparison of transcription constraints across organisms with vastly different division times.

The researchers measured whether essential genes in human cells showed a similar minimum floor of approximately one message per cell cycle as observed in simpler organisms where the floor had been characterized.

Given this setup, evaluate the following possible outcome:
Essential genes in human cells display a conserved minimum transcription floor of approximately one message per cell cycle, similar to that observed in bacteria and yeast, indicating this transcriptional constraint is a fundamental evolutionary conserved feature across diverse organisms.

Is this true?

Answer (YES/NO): YES